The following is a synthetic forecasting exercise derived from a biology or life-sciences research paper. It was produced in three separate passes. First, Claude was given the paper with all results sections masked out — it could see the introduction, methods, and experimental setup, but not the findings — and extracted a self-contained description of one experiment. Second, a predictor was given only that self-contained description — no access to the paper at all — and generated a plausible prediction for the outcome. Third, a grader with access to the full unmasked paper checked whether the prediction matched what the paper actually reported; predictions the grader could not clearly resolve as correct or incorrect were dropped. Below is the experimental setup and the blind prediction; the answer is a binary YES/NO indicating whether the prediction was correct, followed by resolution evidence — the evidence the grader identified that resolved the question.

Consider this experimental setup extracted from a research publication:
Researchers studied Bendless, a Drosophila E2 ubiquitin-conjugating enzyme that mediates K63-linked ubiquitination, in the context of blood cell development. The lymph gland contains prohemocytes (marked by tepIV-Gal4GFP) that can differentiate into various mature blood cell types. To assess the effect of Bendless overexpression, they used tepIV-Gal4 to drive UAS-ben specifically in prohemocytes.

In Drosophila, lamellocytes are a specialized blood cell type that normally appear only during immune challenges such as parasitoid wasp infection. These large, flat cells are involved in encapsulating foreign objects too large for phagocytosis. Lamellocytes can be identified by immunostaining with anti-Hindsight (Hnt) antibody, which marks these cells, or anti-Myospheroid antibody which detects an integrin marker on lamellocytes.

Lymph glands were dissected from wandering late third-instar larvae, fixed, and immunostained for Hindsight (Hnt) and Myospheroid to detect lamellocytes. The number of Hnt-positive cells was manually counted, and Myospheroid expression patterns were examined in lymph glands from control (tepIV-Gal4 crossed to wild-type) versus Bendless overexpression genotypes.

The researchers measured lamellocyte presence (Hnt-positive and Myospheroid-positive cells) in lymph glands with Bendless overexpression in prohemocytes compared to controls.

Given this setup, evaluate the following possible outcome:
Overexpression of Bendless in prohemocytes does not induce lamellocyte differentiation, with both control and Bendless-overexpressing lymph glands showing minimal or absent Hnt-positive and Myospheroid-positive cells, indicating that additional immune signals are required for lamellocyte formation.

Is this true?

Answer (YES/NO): NO